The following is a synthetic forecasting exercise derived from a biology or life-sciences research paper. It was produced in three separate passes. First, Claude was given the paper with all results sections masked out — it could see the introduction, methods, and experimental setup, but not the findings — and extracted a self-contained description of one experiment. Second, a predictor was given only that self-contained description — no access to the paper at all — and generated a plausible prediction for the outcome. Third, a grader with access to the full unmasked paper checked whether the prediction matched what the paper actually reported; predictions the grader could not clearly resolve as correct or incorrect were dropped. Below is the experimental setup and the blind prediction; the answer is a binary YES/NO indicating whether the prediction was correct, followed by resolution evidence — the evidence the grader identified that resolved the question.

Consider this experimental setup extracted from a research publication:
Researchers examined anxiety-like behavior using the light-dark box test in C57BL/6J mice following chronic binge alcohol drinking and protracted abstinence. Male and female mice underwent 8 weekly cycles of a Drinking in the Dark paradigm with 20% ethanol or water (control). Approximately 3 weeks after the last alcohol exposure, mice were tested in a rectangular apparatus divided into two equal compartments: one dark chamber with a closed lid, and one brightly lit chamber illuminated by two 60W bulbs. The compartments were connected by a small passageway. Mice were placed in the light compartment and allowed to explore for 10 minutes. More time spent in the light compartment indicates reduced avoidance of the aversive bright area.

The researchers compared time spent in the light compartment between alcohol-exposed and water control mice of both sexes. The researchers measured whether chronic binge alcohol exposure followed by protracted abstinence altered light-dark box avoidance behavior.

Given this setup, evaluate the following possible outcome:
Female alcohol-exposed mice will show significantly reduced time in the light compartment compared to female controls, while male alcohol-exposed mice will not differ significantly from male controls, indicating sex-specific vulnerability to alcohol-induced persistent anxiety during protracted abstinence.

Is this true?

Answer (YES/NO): NO